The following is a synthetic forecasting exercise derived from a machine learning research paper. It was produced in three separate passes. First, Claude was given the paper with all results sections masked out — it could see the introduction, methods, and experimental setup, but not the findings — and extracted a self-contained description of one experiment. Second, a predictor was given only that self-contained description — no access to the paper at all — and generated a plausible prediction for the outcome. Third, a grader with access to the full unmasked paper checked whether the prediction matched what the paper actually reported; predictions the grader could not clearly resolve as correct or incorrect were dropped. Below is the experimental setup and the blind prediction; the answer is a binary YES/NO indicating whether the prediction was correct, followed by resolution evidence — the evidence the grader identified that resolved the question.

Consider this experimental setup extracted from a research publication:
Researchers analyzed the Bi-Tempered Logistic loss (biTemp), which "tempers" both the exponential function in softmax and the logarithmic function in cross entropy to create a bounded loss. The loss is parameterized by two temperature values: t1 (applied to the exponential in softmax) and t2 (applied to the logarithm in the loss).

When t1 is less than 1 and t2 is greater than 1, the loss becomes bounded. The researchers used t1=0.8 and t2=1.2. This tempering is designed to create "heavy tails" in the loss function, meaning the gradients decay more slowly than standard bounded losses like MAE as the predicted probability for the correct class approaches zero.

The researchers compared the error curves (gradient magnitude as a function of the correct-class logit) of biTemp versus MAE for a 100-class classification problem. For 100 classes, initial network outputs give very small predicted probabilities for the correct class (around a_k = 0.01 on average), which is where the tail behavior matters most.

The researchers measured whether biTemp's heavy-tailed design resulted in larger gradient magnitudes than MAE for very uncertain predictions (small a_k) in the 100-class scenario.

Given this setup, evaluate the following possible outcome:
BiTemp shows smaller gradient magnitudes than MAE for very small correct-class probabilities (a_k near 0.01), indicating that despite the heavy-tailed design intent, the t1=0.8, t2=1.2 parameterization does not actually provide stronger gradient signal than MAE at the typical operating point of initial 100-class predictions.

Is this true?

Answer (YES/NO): NO